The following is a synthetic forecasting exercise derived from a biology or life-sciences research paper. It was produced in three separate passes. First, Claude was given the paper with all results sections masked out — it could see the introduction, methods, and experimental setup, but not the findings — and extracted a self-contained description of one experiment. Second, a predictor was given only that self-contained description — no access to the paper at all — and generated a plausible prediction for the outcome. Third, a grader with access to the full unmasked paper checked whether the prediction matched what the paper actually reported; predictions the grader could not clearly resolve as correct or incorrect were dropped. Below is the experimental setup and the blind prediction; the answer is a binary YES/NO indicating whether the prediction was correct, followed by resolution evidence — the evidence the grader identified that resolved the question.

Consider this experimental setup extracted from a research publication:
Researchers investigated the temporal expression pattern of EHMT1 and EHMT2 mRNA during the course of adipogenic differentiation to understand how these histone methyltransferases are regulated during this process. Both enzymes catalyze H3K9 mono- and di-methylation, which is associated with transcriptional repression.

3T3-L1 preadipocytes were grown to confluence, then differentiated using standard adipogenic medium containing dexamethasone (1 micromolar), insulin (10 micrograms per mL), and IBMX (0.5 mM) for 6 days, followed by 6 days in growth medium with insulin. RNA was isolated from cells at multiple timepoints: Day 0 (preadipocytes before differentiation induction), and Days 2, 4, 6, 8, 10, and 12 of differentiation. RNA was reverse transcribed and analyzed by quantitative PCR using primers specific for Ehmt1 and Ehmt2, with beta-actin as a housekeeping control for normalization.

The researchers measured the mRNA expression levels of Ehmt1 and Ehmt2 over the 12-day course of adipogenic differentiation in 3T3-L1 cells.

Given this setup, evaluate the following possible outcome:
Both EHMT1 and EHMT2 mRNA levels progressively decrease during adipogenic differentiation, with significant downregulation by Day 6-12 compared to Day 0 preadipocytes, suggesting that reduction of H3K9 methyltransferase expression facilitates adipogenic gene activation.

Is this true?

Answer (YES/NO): YES